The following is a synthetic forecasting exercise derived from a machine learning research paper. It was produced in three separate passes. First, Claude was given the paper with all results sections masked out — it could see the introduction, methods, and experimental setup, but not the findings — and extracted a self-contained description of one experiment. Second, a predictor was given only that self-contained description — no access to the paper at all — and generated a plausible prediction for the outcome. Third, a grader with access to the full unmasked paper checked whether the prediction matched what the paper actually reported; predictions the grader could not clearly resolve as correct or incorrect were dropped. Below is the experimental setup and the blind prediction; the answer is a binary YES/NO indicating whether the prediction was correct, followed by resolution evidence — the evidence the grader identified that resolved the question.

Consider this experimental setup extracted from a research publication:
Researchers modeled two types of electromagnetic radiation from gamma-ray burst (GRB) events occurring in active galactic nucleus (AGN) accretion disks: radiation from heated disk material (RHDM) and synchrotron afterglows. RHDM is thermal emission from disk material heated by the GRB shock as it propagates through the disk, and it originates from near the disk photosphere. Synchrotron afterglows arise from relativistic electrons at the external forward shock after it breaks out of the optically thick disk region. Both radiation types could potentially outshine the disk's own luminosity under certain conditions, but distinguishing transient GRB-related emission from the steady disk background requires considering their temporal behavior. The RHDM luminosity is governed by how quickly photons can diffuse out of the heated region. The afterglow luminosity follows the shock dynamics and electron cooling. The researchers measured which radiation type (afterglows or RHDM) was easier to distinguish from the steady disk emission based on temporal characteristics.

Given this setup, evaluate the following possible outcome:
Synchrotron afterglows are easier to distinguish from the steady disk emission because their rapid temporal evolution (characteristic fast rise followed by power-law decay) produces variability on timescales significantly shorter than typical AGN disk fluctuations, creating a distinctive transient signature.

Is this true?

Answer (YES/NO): YES